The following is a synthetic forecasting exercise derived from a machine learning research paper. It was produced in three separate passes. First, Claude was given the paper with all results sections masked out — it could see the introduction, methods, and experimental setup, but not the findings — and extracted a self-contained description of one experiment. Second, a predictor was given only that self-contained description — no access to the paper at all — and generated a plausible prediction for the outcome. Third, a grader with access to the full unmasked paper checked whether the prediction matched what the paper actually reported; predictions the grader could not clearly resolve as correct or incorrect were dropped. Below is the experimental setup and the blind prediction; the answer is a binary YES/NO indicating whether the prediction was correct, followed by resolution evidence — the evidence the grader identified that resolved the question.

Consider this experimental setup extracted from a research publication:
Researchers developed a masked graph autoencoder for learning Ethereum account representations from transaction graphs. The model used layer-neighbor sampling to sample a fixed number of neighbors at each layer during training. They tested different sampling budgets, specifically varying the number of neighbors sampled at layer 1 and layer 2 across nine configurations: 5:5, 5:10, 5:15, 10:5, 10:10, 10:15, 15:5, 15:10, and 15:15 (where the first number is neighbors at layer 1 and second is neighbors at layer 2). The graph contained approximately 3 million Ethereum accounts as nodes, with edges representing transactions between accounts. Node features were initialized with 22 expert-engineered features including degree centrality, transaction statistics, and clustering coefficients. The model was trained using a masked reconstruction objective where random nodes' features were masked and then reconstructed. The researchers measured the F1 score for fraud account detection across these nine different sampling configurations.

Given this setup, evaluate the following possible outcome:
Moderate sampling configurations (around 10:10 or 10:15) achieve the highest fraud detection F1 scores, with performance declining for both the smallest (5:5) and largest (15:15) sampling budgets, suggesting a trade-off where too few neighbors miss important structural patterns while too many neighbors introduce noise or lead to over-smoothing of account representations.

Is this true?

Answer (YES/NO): NO